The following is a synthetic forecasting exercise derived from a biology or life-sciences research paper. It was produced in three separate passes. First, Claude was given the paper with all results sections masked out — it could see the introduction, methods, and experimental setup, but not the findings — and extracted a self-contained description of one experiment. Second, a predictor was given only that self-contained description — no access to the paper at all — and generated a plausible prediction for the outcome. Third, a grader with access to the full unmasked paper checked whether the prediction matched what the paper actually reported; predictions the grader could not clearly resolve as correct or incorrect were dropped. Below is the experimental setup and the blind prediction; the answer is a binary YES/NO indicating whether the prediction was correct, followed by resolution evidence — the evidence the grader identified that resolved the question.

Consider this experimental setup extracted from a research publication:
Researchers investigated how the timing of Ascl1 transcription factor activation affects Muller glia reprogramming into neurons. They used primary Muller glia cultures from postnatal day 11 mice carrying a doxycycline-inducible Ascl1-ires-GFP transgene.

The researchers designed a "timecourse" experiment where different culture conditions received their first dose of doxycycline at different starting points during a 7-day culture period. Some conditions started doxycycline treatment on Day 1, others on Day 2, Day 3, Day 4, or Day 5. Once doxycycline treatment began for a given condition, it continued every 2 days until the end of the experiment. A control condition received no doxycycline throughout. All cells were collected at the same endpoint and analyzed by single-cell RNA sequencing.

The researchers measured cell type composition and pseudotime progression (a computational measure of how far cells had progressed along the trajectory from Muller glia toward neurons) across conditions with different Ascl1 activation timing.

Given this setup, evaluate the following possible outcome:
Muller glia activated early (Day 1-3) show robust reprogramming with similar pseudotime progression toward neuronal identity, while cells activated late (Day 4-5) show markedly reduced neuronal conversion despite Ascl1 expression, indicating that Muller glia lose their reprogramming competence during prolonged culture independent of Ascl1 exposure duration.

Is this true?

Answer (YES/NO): NO